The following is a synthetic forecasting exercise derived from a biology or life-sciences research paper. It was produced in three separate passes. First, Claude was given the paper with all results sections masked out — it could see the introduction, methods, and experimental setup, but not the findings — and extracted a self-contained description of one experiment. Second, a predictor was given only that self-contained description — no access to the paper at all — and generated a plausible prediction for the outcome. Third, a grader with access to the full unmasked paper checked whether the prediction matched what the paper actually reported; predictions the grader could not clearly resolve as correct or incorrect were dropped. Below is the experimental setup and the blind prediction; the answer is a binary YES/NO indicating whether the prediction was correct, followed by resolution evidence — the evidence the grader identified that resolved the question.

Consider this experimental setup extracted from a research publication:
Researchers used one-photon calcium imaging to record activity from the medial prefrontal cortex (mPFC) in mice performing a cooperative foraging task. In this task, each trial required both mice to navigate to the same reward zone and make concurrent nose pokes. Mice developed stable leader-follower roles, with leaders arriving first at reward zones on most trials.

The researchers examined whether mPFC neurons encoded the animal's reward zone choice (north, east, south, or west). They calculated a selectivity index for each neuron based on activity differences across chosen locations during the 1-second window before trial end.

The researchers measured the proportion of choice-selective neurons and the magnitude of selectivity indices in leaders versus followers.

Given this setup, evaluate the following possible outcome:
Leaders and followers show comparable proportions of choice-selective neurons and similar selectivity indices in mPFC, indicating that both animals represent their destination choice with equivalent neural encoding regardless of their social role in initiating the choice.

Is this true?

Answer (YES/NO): NO